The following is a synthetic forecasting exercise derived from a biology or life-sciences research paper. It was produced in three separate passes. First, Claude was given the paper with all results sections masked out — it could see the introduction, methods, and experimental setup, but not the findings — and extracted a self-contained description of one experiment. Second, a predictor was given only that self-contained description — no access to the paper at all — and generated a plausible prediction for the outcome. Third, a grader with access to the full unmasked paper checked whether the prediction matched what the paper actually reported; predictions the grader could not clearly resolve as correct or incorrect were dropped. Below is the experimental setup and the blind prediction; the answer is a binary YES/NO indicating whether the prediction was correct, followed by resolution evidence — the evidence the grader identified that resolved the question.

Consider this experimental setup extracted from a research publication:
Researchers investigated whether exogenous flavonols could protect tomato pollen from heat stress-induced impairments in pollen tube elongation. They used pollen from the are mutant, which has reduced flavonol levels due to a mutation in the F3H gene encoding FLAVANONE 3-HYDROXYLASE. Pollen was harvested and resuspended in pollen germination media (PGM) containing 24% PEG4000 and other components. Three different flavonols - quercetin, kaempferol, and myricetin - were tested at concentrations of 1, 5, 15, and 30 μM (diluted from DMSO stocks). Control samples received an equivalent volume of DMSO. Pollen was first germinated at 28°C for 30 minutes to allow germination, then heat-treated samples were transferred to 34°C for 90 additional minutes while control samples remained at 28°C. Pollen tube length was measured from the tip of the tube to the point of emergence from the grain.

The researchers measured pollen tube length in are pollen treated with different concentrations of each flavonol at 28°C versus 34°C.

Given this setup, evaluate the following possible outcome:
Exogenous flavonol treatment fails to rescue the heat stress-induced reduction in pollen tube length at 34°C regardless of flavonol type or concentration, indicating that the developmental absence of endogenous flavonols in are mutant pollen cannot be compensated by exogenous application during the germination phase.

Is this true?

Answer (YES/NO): NO